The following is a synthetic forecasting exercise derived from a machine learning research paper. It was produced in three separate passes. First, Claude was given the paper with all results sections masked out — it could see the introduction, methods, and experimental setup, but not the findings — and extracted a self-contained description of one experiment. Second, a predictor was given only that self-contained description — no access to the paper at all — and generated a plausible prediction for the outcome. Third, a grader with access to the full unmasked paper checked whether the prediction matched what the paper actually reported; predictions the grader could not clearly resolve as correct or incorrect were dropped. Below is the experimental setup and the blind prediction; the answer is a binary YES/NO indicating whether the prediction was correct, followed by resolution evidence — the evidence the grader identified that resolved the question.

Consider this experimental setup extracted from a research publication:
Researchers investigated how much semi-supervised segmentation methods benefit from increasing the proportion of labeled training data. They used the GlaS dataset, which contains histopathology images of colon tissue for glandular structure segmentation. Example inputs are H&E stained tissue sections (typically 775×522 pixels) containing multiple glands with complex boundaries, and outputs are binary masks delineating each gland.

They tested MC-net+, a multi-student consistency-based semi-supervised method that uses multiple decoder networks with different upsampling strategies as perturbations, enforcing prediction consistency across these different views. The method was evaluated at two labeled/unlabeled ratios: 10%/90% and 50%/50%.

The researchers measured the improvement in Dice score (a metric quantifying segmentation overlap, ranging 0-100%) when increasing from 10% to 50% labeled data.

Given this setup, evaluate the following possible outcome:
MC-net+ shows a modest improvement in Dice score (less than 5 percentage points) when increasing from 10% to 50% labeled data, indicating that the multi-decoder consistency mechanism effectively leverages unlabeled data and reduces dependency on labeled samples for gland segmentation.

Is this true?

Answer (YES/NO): NO